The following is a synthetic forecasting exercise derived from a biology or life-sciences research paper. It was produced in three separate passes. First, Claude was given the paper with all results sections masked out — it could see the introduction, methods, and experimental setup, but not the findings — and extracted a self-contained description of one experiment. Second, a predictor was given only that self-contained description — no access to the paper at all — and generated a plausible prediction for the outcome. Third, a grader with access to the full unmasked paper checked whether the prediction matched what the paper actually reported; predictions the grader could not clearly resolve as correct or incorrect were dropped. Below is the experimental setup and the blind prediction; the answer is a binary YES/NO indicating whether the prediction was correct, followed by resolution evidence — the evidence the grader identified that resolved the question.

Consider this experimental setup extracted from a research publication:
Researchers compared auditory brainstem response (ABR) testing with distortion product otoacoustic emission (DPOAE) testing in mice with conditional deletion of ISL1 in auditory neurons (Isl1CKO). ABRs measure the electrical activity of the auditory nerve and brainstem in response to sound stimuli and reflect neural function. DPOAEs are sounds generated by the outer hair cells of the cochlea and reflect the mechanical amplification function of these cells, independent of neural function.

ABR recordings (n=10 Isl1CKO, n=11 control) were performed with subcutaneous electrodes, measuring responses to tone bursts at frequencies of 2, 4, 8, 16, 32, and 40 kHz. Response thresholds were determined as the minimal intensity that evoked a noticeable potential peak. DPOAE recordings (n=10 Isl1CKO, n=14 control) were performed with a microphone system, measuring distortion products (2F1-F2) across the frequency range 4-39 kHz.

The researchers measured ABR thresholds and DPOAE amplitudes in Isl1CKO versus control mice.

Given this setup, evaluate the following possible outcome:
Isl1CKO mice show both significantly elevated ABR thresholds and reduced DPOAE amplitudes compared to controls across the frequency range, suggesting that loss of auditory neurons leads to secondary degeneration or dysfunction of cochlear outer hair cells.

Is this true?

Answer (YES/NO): NO